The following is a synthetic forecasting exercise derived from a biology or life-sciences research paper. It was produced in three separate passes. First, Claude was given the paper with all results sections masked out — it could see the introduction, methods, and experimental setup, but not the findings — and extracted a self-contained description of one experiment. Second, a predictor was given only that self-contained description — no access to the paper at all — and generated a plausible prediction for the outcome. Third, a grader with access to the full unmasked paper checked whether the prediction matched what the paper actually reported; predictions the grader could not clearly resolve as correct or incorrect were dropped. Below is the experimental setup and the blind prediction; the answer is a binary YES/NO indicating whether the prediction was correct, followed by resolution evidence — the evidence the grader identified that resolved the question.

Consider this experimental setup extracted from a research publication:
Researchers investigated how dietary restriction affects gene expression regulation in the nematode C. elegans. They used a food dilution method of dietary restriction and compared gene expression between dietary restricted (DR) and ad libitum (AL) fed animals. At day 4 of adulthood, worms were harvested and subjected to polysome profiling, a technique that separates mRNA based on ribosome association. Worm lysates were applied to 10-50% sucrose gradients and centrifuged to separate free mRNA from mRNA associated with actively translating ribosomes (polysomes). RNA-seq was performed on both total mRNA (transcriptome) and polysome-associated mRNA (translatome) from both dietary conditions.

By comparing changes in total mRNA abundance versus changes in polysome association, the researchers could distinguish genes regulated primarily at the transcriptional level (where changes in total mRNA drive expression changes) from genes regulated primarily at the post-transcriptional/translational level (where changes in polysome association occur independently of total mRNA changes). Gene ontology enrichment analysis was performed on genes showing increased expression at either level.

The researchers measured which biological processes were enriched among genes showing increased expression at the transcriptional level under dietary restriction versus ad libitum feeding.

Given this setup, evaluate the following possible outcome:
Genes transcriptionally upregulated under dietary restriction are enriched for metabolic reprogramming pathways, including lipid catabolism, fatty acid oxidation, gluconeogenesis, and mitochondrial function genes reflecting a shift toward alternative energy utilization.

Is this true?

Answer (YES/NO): NO